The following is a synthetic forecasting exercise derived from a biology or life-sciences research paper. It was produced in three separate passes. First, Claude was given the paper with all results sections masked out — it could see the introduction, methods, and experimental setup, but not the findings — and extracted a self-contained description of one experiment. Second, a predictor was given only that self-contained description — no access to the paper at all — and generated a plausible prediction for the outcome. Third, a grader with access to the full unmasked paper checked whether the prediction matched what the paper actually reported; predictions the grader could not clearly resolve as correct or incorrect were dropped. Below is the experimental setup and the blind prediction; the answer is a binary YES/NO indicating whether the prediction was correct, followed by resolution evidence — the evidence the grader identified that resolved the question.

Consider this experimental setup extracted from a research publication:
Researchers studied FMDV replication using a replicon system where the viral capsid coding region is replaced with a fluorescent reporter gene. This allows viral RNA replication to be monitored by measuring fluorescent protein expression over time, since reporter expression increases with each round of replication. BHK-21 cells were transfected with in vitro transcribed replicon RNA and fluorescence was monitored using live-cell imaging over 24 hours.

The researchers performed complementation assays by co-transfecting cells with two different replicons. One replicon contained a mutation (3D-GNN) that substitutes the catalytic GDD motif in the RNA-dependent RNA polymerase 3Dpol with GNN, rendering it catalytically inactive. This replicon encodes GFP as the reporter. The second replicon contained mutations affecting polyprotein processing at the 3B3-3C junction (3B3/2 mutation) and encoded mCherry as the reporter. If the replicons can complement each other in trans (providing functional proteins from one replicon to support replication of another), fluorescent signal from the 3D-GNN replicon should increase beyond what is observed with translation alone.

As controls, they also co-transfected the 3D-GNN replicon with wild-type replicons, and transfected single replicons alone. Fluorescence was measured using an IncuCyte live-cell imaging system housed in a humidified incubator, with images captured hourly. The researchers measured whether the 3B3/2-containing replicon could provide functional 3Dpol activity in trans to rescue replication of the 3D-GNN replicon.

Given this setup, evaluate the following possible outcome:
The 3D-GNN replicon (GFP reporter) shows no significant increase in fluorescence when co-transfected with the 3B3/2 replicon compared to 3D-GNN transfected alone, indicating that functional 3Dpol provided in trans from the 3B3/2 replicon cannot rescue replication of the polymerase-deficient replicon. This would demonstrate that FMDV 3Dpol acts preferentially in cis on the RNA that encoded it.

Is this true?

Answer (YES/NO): NO